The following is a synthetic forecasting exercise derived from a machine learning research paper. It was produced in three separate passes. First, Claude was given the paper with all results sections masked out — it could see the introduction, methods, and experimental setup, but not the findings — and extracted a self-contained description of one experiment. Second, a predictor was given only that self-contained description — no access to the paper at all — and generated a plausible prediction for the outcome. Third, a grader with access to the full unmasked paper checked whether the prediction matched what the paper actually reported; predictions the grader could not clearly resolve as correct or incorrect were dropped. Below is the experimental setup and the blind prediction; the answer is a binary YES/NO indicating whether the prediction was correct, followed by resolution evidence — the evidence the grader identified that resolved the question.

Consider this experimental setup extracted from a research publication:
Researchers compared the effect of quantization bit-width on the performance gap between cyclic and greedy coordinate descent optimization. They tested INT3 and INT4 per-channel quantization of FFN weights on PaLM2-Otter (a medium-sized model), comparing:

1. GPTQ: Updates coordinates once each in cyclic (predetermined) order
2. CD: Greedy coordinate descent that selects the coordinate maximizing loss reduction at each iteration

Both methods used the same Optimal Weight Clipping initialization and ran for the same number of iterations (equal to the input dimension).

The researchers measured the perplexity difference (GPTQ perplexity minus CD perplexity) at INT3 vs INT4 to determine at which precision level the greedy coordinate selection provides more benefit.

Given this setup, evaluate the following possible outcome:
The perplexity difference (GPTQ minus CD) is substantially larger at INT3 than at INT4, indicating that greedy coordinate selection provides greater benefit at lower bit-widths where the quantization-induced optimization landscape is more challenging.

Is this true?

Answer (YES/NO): YES